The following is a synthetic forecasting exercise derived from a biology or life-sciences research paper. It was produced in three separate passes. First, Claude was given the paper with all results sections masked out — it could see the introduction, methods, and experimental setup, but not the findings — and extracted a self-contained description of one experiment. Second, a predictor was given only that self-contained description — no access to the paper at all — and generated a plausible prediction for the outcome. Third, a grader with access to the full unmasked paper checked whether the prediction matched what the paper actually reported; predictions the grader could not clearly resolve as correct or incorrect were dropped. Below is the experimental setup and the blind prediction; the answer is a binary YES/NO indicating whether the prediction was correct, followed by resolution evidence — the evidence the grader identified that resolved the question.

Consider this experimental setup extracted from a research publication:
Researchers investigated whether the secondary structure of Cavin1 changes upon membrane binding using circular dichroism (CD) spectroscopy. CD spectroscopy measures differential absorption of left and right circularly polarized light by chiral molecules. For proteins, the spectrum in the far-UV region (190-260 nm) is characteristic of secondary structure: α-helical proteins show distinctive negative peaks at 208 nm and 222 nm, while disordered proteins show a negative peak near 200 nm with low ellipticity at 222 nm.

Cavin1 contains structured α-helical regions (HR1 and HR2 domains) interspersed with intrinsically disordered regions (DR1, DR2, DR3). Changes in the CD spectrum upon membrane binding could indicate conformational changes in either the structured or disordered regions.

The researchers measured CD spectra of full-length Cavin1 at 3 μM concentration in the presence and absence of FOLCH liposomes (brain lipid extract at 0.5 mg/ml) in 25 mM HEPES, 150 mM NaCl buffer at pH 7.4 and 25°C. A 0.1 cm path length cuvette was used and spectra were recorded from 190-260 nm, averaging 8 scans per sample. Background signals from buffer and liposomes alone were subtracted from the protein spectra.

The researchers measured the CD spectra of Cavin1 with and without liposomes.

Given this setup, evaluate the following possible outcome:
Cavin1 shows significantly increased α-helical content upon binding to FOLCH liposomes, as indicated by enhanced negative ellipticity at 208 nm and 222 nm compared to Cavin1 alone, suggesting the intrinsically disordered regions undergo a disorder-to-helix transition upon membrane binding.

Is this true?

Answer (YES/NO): NO